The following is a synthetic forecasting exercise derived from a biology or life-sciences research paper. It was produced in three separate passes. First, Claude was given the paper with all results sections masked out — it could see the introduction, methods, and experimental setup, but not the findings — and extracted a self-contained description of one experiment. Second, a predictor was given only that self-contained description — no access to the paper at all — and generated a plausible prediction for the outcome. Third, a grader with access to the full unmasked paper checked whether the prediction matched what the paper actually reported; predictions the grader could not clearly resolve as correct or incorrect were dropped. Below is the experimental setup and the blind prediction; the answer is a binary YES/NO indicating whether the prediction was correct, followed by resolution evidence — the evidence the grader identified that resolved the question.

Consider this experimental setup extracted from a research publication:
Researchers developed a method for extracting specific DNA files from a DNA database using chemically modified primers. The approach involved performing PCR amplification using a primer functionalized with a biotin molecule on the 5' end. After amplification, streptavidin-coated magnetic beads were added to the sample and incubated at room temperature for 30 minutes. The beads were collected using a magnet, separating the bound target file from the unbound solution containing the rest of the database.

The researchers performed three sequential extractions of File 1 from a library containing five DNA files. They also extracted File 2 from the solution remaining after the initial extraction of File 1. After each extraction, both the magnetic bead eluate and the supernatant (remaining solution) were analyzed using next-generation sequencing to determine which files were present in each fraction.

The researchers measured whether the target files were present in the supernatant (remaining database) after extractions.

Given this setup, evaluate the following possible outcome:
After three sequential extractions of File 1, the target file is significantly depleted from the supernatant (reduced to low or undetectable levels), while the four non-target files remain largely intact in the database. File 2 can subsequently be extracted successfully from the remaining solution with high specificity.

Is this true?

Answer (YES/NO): NO